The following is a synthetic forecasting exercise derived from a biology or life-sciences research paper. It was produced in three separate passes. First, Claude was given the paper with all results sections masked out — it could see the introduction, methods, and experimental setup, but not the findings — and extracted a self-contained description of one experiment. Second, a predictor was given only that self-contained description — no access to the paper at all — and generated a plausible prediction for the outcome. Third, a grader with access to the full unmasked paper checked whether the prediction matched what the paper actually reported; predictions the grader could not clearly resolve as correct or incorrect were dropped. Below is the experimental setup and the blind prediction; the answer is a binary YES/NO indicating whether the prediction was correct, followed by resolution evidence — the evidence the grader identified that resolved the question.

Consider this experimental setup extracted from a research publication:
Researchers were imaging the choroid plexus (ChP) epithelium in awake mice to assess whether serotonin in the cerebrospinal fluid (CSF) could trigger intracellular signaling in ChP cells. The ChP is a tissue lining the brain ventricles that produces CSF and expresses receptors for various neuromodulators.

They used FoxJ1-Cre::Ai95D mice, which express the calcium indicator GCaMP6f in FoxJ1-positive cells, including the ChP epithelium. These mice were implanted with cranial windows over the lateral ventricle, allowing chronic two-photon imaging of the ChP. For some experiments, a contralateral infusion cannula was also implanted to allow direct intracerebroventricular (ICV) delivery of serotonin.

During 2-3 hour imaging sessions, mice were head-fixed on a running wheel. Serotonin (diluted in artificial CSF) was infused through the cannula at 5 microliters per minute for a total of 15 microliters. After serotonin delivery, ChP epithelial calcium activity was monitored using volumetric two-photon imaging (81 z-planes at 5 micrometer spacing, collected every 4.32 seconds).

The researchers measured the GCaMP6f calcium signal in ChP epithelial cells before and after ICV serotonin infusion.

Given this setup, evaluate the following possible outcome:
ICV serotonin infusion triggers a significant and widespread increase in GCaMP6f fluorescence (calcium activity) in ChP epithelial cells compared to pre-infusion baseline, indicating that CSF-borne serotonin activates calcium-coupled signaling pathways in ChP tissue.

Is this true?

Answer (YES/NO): YES